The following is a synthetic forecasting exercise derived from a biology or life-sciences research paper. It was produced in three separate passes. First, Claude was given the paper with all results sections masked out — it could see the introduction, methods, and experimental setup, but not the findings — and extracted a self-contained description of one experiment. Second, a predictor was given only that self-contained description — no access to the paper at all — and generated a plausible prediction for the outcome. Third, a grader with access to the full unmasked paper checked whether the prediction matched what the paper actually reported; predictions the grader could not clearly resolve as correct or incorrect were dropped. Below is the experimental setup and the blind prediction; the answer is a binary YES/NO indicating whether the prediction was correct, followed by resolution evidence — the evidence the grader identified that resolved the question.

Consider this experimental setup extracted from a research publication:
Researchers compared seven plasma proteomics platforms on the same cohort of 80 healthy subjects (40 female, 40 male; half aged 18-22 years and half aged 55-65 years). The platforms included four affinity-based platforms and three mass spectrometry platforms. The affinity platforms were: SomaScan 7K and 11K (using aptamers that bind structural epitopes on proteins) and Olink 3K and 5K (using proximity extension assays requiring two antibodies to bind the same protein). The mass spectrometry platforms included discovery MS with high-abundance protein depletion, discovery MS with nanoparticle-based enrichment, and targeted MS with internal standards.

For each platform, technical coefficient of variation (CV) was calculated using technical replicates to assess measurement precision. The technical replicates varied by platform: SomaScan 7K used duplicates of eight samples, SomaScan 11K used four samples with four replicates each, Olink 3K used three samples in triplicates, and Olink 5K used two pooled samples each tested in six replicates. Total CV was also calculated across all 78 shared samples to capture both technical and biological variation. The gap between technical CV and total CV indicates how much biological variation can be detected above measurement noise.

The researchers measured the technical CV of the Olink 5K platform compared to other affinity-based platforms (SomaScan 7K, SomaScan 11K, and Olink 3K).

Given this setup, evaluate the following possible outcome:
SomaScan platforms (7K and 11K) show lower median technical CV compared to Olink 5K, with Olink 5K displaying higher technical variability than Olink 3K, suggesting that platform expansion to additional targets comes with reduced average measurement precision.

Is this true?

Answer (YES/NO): YES